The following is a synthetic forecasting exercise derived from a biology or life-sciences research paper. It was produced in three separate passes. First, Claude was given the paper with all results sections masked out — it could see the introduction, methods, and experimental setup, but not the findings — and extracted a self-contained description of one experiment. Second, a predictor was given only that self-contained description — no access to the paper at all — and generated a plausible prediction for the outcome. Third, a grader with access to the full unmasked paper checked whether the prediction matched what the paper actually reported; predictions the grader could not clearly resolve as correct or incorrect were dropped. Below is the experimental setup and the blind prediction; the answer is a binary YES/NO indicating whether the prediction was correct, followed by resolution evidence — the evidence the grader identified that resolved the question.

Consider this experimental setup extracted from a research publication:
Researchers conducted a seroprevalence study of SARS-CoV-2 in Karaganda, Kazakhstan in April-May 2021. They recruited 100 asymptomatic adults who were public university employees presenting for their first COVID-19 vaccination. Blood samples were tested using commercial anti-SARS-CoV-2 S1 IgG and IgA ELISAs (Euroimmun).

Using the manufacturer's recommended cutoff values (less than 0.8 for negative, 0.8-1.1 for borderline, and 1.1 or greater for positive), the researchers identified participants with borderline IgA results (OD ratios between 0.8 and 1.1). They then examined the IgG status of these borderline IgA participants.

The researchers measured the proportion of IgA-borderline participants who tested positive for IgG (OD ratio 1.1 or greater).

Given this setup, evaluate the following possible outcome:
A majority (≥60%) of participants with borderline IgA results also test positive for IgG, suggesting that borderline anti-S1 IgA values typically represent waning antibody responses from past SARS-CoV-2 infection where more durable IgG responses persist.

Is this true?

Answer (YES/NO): NO